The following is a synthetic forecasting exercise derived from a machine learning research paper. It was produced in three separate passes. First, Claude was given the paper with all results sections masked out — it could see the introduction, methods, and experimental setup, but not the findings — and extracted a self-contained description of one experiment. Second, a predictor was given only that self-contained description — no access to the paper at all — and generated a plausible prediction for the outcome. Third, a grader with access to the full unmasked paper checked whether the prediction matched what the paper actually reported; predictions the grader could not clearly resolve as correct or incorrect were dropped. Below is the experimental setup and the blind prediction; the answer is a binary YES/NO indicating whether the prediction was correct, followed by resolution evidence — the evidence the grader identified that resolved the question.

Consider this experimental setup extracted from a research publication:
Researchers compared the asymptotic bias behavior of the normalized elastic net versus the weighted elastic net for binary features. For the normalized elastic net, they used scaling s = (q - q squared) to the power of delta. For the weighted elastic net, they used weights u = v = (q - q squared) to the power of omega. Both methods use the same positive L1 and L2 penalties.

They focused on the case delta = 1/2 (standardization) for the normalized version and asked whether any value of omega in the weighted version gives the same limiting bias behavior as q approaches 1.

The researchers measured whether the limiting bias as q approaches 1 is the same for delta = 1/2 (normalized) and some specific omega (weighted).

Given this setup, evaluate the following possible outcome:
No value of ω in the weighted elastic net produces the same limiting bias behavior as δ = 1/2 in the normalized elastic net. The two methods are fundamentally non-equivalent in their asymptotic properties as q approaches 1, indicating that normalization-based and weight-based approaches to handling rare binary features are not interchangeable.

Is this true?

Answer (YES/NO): YES